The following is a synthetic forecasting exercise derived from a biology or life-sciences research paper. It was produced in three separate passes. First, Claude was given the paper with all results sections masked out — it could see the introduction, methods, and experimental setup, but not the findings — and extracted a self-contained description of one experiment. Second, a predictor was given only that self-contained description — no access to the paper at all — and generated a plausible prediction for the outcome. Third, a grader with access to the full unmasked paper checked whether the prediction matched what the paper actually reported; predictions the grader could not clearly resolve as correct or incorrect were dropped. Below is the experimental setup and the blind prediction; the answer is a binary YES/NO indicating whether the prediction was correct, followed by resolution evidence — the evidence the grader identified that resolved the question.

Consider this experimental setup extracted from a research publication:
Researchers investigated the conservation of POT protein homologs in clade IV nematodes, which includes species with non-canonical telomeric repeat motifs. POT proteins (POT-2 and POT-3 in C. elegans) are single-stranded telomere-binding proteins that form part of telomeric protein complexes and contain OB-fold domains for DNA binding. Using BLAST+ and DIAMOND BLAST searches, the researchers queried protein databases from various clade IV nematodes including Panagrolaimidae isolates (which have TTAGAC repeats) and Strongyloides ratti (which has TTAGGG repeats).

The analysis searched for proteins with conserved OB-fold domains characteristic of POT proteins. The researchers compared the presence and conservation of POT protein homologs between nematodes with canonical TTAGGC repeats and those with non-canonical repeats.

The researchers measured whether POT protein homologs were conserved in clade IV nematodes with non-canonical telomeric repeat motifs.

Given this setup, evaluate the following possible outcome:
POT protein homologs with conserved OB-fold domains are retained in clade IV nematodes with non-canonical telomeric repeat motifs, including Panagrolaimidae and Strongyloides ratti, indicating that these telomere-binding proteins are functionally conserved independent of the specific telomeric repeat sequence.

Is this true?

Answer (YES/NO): NO